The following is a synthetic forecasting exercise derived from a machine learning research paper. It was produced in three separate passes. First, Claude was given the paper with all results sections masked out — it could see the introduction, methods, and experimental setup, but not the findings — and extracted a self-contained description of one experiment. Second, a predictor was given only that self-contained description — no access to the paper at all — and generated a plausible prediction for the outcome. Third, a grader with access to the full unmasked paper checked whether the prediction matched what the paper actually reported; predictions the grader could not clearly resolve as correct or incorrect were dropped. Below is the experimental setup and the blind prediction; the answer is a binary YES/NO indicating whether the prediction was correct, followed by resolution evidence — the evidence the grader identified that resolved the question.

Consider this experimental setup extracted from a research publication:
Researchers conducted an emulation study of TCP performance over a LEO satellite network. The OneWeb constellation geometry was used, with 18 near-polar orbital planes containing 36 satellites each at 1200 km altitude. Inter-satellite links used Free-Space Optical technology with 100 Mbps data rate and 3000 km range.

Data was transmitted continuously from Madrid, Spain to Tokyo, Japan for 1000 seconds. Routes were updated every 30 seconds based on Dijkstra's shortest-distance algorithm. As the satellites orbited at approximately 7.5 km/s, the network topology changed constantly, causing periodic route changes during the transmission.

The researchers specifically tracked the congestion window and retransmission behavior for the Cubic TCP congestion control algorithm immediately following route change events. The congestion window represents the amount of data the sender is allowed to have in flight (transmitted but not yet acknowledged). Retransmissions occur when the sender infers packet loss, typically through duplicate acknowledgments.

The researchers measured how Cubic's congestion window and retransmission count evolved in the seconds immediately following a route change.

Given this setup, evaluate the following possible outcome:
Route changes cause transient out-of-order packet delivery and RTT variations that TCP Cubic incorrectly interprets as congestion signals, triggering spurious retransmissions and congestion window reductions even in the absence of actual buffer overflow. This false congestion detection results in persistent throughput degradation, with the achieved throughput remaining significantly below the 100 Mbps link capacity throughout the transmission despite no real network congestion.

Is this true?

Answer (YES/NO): NO